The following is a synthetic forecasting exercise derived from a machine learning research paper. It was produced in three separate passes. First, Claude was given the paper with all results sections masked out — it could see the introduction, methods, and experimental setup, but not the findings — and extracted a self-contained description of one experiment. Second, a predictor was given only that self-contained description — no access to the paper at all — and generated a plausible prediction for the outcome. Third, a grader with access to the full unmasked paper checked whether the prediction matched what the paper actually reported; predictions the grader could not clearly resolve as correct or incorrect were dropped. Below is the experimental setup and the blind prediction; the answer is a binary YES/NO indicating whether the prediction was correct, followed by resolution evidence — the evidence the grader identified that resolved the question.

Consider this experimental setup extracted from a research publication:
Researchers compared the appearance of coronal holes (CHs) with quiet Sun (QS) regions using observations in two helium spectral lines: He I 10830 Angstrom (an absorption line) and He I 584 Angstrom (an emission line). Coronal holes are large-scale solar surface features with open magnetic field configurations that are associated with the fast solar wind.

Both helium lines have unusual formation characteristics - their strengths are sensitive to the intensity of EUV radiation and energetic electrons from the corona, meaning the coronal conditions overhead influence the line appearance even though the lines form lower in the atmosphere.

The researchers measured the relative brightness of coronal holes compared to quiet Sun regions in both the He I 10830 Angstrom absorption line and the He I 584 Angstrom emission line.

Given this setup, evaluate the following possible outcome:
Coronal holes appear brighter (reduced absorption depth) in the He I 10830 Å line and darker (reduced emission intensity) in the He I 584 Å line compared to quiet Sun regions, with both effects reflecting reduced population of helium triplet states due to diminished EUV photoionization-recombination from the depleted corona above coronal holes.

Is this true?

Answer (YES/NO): YES